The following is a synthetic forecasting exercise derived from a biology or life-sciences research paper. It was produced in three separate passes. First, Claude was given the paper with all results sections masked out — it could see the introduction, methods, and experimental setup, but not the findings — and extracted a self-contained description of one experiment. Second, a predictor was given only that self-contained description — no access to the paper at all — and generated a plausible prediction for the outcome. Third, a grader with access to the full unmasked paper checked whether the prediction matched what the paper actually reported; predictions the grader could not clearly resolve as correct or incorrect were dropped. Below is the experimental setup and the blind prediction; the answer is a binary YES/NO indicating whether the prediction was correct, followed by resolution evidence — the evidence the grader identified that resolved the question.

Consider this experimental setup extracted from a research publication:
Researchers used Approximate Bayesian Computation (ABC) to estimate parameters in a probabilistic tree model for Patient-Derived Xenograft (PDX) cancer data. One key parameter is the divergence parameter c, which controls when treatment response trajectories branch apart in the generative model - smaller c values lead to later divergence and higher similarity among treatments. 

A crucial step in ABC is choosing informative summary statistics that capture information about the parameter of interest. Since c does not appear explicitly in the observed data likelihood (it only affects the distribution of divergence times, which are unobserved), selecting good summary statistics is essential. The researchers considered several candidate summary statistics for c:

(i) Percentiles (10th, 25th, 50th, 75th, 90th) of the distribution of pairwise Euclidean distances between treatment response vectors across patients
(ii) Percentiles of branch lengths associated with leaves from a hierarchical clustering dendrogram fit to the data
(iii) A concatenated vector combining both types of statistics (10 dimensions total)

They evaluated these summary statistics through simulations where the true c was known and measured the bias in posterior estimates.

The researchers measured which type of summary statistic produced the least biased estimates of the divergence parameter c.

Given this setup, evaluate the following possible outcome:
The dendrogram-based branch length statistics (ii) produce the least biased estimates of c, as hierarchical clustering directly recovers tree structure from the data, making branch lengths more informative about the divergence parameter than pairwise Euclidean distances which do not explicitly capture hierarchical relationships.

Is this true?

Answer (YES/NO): NO